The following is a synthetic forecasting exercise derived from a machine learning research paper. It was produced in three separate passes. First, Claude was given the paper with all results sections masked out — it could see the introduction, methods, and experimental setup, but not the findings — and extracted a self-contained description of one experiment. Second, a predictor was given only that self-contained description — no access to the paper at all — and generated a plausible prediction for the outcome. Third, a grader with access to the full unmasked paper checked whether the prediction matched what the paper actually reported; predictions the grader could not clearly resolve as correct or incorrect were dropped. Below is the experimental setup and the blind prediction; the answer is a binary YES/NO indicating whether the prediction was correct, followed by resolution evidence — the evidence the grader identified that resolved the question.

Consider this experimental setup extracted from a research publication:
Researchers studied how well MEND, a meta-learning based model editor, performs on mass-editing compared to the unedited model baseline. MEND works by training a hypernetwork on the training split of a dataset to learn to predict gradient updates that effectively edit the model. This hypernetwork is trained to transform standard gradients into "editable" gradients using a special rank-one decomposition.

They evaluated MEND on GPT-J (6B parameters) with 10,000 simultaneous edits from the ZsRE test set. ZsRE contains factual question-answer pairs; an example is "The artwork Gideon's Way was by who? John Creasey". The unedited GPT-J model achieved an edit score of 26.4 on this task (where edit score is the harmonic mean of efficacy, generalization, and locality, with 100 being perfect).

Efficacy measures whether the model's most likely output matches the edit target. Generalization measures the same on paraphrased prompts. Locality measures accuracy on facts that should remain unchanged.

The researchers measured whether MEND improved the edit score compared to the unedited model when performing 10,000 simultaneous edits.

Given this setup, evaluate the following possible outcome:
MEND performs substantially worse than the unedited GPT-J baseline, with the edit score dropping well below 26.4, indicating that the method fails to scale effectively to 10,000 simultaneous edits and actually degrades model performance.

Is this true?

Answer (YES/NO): YES